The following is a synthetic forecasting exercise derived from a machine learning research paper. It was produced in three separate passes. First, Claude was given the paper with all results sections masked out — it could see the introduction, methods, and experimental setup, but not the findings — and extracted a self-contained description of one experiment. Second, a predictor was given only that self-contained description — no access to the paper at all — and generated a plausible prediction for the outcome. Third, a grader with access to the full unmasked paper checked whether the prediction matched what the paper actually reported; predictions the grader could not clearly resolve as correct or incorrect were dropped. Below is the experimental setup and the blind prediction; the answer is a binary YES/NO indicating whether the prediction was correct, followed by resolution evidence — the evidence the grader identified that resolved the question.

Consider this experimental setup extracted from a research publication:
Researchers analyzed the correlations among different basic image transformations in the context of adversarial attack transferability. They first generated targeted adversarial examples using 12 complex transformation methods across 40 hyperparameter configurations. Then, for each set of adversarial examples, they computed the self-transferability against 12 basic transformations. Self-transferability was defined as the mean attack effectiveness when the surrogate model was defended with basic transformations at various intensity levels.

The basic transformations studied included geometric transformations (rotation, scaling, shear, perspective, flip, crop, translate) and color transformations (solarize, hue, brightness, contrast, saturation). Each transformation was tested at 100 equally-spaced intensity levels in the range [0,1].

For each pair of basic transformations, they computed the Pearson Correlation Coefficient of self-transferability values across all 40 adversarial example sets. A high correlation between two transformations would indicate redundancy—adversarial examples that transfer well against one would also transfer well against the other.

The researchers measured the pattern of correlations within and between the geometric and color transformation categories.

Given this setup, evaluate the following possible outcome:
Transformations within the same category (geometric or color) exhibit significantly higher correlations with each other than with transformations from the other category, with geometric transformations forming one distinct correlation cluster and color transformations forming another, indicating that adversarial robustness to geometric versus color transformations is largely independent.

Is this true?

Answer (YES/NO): YES